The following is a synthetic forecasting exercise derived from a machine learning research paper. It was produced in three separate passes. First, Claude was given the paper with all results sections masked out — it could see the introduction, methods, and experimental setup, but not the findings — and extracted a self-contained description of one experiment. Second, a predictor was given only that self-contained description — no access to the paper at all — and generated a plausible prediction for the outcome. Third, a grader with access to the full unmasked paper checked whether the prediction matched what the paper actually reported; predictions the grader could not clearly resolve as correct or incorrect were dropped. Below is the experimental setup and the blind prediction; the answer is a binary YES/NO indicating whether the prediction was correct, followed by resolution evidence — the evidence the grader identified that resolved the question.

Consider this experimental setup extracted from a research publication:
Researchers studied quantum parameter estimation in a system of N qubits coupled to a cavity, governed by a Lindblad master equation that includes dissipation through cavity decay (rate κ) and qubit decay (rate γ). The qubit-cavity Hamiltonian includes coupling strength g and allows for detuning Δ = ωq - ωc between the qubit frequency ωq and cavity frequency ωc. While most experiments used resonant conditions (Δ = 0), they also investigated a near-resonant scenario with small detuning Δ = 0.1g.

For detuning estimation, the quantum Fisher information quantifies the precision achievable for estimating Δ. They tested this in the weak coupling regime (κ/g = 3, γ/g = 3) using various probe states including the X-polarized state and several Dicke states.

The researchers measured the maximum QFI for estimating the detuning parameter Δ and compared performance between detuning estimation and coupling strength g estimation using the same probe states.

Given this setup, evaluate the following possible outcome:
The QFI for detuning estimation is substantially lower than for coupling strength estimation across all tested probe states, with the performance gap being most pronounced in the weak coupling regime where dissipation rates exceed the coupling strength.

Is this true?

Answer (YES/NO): NO